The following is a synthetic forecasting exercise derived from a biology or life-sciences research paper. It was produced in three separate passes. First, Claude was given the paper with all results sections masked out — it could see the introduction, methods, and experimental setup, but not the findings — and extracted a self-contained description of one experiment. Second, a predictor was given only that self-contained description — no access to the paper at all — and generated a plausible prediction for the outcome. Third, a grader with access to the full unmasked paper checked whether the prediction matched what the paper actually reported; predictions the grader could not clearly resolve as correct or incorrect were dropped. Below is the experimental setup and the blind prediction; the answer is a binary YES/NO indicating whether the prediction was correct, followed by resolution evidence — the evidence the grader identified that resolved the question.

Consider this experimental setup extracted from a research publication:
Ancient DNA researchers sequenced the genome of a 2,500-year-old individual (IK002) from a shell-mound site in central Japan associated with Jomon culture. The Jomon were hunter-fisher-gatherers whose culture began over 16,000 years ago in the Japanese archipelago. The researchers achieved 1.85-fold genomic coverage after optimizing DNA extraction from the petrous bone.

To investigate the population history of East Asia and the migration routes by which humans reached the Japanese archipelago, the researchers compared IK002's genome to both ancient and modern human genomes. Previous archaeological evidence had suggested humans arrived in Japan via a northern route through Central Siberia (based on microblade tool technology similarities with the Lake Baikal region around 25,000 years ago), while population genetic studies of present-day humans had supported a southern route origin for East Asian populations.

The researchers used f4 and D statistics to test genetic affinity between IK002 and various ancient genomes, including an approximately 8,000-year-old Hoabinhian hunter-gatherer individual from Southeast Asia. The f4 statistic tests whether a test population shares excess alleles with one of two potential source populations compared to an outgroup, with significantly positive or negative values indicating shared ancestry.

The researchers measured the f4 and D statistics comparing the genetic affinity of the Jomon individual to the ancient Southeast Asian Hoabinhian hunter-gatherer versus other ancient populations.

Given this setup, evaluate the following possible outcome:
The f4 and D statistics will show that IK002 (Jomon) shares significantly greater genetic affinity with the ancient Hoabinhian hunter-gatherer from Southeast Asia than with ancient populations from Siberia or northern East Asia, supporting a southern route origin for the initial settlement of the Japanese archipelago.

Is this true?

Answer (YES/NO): YES